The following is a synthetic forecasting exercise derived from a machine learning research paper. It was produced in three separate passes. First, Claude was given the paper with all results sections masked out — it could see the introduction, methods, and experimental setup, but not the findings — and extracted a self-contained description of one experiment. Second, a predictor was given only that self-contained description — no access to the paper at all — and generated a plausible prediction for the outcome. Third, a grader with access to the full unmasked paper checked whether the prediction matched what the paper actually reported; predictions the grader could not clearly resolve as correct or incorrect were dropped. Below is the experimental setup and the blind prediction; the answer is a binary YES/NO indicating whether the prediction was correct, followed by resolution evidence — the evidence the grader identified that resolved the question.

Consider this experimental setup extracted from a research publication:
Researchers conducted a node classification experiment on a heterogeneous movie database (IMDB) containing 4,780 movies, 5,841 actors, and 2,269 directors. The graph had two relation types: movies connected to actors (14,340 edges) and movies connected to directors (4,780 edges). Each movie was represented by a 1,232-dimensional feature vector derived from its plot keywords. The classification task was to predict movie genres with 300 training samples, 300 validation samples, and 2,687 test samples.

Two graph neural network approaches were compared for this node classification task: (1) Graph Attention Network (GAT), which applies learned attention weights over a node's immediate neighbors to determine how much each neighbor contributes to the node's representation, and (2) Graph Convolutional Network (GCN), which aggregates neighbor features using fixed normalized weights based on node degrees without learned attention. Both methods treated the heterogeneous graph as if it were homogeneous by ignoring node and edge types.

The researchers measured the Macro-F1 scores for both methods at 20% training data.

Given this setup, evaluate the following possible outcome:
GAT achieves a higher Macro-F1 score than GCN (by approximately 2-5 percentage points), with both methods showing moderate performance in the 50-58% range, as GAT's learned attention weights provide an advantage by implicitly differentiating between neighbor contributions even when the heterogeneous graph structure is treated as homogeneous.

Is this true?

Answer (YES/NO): NO